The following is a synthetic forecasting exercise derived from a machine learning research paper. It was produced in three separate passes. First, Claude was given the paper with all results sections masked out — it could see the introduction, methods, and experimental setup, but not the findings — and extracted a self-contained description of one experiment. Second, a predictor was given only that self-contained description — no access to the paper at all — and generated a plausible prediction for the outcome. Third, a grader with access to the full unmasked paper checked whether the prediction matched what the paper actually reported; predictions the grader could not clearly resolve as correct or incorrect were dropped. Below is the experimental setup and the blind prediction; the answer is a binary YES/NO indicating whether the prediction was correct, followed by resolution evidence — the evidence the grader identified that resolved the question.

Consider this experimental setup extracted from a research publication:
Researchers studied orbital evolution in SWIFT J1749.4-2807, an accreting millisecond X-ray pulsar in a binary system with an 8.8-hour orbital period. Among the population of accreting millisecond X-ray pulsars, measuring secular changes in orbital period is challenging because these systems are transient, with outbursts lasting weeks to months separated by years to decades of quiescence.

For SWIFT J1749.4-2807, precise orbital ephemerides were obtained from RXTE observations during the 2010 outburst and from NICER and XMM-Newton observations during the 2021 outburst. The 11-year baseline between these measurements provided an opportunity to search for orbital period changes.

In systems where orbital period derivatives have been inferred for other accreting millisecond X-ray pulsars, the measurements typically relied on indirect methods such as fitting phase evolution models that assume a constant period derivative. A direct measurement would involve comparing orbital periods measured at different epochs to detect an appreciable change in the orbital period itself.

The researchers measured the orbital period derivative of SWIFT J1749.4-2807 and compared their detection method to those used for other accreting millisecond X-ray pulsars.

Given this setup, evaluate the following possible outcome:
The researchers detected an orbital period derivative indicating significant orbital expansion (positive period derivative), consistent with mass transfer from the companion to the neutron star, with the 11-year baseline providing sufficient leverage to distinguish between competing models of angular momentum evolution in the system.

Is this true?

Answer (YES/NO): NO